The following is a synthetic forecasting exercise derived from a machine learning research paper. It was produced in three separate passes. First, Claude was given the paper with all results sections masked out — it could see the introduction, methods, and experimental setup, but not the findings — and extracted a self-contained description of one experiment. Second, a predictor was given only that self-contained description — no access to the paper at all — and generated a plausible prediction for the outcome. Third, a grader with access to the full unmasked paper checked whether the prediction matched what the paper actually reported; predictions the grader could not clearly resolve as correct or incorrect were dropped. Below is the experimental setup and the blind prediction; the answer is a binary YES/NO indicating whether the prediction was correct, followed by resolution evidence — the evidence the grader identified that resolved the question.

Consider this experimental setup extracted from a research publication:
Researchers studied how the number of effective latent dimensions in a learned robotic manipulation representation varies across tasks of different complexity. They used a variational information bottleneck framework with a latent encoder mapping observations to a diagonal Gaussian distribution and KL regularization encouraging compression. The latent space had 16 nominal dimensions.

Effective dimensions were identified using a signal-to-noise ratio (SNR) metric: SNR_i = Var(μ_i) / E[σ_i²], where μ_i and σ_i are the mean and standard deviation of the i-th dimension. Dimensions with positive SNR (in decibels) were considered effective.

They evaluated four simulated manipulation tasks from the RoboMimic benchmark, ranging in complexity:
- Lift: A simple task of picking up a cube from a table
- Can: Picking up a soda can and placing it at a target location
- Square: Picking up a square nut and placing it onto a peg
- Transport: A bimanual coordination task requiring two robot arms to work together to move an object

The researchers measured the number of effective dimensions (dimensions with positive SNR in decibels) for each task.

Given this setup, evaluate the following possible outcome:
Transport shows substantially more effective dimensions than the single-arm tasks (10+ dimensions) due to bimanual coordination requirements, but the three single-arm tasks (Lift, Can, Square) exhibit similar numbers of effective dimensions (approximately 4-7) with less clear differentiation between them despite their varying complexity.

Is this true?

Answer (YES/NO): NO